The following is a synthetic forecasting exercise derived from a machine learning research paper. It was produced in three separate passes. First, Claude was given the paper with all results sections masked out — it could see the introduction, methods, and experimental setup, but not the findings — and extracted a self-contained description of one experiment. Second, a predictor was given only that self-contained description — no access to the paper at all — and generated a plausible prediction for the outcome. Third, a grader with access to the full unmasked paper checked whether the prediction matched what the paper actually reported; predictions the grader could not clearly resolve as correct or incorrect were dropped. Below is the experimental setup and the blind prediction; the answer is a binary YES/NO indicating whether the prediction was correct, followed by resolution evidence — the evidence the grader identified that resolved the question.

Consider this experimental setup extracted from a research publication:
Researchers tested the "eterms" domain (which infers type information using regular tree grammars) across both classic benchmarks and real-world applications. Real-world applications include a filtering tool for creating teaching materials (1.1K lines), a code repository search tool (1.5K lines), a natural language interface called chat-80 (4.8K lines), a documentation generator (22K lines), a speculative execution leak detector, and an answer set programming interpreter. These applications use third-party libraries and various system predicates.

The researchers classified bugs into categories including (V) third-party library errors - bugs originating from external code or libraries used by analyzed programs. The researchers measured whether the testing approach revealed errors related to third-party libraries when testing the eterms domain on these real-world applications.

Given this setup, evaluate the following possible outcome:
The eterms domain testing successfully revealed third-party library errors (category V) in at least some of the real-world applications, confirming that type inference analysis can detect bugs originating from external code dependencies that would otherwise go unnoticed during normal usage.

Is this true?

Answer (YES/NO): YES